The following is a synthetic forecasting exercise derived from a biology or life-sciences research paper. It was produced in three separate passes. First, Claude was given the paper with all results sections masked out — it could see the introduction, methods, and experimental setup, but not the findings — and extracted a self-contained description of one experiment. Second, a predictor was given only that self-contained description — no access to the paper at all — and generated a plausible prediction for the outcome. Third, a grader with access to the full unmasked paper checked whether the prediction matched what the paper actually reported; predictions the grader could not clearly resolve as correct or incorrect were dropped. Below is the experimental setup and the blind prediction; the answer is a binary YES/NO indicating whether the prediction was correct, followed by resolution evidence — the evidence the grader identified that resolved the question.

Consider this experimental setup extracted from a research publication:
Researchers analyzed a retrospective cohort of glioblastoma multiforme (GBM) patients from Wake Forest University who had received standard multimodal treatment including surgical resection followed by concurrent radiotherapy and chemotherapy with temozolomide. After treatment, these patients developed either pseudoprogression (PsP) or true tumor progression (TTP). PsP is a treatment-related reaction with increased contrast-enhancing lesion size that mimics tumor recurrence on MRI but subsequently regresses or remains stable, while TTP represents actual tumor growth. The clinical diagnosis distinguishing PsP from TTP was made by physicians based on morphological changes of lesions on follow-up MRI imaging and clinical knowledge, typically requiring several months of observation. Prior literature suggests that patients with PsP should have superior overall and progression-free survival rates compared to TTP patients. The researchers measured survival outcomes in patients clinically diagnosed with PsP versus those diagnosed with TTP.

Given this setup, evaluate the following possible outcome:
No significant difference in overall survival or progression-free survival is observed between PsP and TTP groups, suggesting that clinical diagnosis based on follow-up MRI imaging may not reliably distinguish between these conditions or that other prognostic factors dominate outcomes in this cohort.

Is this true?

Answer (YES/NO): YES